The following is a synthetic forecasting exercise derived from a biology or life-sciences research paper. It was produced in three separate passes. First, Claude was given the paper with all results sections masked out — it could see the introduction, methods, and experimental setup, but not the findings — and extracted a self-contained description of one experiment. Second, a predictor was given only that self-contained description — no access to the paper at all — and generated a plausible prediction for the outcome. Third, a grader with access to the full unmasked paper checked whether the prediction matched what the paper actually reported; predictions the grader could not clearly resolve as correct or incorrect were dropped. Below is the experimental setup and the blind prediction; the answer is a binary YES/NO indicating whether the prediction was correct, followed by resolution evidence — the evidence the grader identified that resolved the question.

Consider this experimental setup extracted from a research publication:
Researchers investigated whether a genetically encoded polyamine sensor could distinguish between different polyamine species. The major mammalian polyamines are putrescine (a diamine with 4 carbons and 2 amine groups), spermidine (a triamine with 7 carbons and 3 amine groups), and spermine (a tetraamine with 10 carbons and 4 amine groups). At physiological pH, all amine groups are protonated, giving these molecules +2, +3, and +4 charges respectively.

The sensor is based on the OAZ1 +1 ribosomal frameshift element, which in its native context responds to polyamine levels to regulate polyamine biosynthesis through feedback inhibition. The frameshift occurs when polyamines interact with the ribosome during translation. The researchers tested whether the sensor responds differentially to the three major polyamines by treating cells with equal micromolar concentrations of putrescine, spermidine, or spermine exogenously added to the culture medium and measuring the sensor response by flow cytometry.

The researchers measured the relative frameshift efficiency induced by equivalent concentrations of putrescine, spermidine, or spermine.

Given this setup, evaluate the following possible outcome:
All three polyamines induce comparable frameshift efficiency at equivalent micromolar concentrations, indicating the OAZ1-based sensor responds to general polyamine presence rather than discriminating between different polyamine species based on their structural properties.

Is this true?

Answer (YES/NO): NO